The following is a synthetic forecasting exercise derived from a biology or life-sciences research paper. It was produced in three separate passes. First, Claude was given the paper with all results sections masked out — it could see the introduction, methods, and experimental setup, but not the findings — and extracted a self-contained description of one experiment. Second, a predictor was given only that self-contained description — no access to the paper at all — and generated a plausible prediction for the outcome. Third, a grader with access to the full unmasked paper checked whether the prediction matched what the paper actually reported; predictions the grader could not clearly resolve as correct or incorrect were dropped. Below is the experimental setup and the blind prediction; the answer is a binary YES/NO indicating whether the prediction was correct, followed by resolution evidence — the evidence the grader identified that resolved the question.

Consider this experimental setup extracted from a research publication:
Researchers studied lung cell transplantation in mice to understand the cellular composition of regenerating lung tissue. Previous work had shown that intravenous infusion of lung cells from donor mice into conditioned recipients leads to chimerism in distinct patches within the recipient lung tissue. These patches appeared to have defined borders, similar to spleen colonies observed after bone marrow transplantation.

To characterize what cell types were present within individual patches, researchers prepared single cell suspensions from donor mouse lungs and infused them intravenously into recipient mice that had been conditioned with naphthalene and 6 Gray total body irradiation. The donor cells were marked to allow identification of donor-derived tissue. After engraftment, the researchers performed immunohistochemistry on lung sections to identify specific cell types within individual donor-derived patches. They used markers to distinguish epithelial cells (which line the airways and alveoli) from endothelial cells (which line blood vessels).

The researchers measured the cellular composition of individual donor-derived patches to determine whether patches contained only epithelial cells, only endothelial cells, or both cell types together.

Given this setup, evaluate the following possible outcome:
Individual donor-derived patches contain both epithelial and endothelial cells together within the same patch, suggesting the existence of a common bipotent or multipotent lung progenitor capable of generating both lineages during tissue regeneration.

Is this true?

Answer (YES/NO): YES